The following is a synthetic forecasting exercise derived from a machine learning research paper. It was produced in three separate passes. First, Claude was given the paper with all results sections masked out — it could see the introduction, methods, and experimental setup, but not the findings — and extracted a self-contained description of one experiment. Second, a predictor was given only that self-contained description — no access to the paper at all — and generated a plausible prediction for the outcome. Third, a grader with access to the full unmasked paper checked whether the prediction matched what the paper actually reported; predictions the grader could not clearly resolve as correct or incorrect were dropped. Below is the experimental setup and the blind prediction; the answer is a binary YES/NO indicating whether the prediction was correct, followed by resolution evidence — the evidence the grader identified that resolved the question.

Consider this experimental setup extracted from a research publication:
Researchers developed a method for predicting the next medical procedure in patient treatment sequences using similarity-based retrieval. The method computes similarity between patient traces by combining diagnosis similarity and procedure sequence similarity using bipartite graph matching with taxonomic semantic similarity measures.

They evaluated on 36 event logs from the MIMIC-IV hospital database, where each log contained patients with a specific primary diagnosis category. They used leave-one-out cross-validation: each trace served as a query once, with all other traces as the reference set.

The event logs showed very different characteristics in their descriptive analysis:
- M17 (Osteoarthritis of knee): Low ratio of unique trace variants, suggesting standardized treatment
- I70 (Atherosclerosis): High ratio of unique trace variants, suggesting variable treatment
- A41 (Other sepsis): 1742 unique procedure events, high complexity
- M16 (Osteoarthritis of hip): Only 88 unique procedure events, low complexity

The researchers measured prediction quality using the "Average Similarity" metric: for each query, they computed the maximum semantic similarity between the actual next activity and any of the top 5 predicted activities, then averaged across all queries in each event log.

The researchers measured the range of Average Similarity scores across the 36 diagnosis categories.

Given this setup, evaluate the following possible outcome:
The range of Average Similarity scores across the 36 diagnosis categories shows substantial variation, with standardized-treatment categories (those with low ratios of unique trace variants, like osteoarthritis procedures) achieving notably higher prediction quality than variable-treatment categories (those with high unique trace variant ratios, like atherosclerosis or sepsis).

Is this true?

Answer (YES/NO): YES